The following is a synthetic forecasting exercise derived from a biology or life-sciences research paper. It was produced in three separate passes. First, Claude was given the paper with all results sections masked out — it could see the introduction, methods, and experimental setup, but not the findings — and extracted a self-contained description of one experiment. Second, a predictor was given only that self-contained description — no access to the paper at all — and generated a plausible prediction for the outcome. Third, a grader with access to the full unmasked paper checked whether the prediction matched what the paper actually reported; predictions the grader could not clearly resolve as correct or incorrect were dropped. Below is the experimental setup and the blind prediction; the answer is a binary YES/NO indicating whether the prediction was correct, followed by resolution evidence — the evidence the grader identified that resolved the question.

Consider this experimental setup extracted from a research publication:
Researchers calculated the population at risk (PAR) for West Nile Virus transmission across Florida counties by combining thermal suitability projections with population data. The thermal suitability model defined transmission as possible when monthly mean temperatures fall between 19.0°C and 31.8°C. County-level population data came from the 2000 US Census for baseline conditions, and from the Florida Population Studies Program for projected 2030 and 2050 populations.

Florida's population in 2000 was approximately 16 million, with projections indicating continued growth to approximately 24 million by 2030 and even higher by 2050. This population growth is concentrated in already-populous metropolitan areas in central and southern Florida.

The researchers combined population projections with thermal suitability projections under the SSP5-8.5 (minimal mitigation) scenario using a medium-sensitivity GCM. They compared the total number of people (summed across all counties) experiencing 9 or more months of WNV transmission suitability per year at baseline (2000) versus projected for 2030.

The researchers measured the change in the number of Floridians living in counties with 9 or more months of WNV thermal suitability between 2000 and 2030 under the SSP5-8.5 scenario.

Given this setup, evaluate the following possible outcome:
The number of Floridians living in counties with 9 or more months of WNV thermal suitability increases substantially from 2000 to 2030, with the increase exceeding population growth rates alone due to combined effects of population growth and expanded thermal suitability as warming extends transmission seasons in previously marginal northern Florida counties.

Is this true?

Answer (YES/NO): YES